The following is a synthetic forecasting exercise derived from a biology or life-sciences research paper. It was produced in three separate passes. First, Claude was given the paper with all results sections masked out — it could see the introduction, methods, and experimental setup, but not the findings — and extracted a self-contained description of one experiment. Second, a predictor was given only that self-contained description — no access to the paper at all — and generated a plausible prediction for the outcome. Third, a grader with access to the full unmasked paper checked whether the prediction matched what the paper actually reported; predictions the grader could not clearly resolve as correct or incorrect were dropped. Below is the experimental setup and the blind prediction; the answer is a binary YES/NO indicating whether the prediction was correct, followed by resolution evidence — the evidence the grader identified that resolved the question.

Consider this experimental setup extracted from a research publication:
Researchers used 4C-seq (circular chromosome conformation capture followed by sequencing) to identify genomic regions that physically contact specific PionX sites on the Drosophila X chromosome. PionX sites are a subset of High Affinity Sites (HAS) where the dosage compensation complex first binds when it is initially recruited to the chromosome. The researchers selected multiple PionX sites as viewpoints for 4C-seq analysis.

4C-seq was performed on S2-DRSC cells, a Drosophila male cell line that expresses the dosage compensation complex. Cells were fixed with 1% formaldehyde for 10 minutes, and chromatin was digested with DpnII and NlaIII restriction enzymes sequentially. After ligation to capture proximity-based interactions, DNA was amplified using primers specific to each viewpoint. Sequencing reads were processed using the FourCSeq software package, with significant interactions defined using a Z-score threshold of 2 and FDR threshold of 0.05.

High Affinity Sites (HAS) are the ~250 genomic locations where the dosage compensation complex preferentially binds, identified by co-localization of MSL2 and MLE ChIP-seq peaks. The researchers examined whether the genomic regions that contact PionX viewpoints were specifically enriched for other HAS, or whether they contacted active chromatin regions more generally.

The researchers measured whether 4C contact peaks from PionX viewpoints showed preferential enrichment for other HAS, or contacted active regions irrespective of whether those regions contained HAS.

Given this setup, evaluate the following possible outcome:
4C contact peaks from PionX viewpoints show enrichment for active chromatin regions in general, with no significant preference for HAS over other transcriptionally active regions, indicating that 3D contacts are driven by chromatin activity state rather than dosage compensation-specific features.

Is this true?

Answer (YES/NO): YES